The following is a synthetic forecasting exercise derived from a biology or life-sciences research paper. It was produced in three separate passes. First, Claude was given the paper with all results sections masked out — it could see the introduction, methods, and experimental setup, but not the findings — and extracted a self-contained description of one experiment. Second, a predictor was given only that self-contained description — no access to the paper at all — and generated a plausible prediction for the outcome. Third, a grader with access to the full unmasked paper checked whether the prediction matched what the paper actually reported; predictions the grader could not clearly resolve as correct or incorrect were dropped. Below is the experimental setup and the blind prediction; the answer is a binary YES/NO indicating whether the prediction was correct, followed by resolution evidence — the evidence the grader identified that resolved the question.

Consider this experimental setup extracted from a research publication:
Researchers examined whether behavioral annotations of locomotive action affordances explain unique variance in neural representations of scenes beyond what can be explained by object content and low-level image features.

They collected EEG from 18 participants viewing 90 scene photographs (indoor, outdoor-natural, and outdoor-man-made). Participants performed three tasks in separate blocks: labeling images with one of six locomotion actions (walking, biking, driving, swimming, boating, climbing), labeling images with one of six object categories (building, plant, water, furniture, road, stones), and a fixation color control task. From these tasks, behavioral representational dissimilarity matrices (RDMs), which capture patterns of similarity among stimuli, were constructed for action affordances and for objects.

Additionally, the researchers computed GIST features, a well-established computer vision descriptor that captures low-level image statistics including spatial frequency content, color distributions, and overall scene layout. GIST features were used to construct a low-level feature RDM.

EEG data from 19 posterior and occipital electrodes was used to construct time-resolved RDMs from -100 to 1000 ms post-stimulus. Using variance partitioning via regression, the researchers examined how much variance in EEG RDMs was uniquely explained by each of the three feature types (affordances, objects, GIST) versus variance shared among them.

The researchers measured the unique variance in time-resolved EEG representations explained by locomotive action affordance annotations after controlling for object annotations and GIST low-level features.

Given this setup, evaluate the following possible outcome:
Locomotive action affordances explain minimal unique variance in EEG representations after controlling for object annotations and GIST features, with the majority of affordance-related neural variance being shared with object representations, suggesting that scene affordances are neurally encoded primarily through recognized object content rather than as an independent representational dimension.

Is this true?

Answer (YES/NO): NO